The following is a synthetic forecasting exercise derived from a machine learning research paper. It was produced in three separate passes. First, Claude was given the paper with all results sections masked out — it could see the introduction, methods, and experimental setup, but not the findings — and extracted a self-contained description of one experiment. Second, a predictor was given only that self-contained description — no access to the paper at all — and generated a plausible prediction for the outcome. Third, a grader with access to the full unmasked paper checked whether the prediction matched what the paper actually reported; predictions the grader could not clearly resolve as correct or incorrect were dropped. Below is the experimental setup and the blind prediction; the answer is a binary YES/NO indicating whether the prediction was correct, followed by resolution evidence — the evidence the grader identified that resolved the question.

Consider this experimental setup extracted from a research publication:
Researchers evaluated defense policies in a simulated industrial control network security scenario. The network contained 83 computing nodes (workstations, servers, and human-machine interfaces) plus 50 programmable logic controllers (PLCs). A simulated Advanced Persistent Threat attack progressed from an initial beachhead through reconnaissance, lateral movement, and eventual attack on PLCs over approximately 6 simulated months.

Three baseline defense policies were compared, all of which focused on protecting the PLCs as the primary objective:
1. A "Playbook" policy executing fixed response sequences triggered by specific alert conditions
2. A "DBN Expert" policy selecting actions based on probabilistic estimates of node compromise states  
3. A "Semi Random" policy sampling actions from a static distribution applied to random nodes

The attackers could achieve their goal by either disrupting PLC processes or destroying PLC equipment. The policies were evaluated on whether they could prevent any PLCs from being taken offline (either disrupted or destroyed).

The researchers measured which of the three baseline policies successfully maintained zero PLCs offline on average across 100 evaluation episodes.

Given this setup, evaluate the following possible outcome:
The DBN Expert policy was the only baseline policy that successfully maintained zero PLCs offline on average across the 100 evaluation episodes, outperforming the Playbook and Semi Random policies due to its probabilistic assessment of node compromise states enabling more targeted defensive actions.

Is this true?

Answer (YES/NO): NO